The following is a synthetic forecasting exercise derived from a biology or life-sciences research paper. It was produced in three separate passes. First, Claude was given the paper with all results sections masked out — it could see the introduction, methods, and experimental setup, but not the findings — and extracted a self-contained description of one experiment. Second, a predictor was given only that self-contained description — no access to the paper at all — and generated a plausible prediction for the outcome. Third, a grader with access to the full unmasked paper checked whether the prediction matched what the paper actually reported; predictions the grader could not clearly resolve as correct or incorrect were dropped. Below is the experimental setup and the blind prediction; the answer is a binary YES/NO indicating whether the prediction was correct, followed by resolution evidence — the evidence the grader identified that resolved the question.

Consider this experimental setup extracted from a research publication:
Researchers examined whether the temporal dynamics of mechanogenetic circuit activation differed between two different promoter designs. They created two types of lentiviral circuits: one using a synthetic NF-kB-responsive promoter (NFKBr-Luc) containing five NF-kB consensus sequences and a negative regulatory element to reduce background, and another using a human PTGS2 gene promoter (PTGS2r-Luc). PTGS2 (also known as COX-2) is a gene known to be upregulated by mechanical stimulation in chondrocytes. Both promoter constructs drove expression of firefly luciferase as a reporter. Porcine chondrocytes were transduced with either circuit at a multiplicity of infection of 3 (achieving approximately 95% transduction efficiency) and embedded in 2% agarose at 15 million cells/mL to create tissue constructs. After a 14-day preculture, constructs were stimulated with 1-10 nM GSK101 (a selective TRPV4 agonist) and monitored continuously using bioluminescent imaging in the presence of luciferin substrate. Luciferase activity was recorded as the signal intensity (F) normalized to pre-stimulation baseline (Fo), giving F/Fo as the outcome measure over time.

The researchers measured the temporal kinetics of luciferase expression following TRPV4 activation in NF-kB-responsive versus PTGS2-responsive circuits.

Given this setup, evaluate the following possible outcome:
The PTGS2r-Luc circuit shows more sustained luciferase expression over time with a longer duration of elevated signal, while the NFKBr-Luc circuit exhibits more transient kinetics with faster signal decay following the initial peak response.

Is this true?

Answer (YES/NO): YES